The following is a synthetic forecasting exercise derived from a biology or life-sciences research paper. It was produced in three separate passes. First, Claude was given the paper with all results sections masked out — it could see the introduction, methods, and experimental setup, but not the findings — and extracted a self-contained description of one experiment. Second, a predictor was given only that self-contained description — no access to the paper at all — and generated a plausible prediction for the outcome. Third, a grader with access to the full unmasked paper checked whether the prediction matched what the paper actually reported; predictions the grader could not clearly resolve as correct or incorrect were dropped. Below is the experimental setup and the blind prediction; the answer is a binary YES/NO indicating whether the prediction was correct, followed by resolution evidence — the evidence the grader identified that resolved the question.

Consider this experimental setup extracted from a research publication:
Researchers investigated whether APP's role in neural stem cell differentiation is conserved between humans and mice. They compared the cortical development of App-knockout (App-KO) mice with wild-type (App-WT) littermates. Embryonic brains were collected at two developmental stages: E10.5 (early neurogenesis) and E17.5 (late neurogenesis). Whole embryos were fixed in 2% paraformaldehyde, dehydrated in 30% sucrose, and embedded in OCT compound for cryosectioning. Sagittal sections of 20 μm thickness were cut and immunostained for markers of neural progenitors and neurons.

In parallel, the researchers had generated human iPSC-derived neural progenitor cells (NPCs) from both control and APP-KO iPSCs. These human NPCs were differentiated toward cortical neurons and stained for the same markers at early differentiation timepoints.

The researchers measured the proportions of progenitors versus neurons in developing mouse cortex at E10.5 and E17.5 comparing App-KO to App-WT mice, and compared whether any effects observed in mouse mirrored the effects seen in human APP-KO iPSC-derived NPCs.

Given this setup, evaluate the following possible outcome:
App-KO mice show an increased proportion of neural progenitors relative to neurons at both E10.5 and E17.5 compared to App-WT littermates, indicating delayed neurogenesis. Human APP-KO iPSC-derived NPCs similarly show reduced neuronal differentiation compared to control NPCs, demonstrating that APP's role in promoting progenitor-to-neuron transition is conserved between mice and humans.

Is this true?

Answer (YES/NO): NO